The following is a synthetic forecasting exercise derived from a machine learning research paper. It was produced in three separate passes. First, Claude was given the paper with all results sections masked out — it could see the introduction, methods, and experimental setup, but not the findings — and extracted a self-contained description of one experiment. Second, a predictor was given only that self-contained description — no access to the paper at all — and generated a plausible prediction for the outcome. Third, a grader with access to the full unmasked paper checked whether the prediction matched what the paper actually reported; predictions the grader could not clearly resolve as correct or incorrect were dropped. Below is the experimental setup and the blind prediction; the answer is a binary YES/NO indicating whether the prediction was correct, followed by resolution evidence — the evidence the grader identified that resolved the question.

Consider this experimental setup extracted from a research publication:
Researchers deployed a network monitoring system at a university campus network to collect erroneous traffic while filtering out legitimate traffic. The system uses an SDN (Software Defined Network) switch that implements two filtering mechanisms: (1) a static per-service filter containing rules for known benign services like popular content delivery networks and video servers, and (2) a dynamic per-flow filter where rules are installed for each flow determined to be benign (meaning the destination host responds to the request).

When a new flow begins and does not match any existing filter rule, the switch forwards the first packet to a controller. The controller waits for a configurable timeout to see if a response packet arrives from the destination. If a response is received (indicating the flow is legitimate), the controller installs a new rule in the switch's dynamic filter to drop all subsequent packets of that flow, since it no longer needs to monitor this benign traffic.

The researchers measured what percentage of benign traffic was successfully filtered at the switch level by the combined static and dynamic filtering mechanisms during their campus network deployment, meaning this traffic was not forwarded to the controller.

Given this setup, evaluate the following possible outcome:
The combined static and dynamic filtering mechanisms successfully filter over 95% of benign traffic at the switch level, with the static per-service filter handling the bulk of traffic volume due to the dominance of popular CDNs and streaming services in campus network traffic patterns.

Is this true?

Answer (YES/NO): NO